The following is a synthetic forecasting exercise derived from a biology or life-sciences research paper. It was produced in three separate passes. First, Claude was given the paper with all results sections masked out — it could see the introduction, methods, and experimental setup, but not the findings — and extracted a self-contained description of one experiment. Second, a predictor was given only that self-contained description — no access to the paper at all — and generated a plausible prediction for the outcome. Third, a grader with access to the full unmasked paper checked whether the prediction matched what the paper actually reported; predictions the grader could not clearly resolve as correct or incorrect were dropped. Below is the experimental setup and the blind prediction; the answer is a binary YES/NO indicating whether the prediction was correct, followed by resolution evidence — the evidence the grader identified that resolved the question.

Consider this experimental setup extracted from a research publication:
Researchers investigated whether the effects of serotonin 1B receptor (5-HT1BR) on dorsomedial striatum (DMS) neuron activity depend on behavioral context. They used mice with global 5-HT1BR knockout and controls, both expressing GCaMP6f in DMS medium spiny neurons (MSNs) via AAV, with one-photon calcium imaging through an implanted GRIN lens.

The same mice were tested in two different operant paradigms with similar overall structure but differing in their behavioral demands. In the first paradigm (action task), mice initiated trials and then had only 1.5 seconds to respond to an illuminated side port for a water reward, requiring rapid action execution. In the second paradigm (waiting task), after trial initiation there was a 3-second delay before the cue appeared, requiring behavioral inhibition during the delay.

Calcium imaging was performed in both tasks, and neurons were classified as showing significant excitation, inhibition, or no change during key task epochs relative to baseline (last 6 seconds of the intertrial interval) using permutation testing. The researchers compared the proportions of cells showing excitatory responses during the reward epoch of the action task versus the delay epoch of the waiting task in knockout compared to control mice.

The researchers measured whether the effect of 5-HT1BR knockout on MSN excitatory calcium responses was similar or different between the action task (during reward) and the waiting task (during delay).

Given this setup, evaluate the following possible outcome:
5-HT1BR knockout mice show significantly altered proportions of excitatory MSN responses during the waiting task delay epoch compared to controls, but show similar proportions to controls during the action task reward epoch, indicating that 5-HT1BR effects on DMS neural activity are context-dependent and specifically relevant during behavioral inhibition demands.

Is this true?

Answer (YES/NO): NO